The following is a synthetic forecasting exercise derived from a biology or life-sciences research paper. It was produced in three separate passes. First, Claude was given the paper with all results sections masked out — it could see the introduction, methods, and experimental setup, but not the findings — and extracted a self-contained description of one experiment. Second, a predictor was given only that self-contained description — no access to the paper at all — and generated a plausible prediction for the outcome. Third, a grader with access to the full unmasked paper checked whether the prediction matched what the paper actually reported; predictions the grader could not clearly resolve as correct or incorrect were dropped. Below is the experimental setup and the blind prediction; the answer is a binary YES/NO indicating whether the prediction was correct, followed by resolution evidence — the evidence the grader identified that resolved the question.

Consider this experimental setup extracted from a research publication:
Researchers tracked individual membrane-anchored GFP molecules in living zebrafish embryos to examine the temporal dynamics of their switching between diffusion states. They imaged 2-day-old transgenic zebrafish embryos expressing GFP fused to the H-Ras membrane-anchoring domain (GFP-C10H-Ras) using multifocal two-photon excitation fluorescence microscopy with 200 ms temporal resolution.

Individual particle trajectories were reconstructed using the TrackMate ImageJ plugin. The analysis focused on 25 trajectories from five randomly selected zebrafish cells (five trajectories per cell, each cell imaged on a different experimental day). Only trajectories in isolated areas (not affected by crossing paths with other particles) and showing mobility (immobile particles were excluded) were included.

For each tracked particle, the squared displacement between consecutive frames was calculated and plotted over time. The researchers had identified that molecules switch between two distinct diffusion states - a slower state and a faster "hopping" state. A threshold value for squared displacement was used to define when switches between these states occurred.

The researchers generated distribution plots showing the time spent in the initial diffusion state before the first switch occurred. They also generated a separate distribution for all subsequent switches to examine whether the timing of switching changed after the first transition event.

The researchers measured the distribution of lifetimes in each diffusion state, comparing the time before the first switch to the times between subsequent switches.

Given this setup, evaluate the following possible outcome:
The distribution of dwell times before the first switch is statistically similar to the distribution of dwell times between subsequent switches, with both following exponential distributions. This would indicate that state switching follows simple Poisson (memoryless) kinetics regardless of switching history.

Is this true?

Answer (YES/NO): NO